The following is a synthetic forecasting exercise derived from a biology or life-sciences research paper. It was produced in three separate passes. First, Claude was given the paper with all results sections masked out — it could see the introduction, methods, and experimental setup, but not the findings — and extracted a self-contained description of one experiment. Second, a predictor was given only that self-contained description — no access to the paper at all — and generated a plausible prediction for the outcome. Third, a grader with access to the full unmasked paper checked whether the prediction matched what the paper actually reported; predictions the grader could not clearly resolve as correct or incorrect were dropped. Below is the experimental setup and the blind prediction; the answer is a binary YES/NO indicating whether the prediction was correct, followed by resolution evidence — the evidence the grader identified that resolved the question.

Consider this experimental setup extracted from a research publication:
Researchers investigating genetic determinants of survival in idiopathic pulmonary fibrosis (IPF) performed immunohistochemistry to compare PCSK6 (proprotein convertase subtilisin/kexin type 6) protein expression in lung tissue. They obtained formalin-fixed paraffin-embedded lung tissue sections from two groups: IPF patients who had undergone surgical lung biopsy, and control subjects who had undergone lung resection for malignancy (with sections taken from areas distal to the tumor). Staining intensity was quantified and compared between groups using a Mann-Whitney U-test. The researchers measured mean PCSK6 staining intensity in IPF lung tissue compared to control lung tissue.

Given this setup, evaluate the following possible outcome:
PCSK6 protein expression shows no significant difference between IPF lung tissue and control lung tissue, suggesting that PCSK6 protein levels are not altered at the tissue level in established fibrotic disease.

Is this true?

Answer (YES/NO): NO